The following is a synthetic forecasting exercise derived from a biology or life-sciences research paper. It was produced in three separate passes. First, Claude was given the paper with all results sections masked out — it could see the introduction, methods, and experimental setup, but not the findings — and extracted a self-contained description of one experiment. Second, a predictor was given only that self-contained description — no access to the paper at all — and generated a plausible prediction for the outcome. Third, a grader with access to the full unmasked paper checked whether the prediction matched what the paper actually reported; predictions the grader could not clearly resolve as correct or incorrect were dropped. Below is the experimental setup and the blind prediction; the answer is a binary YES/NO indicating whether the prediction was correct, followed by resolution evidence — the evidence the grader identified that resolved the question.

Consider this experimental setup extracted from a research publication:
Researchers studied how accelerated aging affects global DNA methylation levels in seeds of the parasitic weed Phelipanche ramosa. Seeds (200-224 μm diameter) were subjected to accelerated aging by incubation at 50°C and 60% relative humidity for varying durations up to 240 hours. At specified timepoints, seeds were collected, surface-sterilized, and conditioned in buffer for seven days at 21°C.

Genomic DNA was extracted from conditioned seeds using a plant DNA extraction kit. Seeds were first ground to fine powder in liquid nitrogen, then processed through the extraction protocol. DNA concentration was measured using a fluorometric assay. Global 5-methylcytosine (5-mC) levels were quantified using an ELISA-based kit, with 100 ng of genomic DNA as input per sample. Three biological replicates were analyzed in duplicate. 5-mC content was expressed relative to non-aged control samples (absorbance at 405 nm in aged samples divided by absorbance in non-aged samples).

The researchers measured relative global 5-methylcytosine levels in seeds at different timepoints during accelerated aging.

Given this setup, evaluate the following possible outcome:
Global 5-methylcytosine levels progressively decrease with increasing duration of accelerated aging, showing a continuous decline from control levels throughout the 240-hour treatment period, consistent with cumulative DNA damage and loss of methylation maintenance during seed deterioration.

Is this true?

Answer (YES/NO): NO